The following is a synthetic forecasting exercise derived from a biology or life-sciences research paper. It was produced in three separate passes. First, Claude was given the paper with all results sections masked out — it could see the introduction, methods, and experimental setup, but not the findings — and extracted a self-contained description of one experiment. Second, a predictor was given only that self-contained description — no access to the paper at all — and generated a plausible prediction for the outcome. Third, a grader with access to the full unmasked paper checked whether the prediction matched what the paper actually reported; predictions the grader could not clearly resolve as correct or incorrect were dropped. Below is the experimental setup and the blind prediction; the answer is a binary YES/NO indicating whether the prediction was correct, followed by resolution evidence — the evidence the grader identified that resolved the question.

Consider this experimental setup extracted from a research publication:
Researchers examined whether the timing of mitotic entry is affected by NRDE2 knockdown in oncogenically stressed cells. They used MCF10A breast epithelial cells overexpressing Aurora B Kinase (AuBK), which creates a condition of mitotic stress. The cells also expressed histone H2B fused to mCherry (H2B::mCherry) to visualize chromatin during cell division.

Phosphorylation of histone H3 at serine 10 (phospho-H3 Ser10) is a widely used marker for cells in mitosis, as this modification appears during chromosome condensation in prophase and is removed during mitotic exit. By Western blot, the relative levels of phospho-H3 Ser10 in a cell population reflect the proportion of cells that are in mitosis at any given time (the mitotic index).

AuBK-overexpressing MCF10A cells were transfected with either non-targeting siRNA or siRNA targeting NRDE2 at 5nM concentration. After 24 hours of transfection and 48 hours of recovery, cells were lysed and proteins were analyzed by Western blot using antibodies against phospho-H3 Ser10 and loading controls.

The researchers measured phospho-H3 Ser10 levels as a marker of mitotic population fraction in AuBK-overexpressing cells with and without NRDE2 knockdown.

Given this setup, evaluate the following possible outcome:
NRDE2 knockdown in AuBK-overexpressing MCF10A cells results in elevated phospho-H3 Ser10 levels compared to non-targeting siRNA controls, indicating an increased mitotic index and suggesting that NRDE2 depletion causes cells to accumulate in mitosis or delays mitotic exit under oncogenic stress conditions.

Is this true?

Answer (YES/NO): NO